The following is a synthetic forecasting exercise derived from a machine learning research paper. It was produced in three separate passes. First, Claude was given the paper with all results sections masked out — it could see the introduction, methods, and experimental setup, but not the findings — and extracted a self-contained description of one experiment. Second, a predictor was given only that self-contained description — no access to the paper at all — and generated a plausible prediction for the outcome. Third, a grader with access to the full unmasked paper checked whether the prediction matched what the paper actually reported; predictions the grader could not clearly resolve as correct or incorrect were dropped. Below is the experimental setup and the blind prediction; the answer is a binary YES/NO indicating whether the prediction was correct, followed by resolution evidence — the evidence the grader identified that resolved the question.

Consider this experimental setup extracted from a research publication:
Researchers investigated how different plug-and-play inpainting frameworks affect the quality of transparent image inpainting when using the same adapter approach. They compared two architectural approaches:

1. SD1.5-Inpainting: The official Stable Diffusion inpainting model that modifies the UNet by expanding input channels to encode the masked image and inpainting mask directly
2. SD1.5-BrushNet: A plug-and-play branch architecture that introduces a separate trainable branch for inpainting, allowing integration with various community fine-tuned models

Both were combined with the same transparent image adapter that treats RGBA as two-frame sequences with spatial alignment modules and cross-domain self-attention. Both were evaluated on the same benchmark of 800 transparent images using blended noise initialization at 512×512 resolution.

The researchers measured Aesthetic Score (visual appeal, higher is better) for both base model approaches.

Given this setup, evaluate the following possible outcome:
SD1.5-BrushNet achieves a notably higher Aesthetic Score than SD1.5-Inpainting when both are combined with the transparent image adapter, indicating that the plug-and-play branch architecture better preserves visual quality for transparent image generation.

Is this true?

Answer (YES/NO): NO